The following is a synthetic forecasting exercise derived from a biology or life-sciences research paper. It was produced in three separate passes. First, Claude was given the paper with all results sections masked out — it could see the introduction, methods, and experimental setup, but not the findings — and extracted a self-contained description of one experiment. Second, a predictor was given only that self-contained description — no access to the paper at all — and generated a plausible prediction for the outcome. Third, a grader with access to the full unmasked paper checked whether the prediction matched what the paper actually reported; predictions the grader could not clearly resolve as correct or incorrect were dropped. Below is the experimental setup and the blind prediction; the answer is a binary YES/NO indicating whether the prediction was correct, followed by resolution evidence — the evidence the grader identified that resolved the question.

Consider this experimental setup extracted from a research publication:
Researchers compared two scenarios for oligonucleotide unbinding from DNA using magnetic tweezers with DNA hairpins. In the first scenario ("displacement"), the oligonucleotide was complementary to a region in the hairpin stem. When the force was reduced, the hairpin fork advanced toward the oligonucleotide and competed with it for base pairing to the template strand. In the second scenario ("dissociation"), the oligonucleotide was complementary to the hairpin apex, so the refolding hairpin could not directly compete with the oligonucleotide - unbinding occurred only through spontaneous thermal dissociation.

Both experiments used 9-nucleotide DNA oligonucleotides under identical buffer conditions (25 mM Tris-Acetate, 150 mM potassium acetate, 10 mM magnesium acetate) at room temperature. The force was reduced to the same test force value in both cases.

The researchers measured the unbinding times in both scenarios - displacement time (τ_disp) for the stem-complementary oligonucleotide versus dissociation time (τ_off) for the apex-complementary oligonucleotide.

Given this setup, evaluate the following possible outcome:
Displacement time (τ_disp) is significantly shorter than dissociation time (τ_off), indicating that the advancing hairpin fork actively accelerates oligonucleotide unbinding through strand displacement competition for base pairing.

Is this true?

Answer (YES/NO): YES